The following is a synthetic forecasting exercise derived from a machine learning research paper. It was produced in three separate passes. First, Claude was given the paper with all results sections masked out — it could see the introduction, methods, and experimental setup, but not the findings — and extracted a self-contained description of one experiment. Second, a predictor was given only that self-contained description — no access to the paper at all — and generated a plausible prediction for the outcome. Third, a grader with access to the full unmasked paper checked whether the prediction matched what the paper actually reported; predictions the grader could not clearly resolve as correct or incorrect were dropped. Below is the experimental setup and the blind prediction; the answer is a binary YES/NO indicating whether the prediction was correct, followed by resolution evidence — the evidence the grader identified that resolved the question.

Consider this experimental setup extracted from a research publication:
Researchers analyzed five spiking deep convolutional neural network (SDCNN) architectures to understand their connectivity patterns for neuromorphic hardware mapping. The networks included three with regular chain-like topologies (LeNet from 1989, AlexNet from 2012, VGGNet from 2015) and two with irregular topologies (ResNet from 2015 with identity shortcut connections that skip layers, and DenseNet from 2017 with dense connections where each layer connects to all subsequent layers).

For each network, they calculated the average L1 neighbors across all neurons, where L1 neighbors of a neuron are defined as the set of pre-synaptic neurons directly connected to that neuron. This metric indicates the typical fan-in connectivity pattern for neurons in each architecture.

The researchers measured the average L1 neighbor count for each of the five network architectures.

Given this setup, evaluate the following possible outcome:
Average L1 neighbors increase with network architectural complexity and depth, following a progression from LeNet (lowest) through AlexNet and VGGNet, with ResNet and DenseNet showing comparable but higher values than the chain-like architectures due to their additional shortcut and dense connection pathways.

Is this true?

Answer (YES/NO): NO